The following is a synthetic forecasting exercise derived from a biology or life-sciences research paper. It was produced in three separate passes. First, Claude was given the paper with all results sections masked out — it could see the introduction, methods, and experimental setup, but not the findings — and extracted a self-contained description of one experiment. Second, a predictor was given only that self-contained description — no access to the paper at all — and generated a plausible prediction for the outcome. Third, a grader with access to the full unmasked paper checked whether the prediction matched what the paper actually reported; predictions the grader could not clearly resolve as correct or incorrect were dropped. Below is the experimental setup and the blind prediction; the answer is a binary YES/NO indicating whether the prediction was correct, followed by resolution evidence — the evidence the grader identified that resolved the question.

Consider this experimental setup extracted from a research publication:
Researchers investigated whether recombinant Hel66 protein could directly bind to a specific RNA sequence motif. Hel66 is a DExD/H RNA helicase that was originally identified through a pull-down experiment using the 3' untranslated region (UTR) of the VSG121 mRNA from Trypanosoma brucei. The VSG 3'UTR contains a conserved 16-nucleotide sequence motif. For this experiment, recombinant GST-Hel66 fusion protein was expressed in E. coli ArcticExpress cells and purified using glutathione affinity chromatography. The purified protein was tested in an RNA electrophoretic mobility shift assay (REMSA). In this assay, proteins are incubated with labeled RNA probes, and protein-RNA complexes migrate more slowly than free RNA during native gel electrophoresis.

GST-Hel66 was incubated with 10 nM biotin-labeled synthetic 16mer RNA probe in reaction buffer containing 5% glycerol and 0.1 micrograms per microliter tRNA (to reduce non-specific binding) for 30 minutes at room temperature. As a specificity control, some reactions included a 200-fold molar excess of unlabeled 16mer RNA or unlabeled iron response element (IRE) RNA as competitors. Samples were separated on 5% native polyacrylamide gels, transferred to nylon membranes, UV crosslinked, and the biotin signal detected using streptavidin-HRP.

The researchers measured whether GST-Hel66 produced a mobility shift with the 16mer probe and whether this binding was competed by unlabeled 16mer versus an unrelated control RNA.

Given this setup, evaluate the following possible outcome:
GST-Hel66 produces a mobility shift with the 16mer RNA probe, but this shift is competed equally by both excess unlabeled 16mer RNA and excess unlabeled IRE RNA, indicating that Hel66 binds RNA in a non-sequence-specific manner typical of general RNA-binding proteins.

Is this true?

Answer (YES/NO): NO